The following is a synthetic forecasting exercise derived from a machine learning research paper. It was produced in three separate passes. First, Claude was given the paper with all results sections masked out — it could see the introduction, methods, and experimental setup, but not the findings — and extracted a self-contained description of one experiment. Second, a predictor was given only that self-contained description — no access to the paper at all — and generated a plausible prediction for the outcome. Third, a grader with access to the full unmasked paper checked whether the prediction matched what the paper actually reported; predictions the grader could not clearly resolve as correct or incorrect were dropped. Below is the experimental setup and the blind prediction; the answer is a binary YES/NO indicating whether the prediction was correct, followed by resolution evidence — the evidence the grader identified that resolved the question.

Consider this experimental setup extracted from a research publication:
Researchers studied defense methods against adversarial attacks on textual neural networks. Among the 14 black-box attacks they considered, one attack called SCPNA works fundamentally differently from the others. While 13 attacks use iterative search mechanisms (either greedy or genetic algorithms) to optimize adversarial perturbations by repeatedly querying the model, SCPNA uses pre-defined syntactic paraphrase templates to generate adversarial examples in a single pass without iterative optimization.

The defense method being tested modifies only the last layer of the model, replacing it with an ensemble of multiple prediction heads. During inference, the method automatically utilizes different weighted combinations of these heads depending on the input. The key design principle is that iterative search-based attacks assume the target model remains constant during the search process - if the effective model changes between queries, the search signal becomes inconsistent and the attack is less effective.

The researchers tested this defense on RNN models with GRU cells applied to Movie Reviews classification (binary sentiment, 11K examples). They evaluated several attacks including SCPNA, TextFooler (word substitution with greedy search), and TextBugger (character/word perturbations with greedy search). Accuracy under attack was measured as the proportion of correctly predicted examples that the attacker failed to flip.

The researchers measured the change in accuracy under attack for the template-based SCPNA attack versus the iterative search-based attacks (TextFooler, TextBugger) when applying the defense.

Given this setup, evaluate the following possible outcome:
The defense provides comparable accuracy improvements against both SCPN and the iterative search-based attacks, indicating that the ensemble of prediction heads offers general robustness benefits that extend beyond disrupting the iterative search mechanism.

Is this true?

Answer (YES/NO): NO